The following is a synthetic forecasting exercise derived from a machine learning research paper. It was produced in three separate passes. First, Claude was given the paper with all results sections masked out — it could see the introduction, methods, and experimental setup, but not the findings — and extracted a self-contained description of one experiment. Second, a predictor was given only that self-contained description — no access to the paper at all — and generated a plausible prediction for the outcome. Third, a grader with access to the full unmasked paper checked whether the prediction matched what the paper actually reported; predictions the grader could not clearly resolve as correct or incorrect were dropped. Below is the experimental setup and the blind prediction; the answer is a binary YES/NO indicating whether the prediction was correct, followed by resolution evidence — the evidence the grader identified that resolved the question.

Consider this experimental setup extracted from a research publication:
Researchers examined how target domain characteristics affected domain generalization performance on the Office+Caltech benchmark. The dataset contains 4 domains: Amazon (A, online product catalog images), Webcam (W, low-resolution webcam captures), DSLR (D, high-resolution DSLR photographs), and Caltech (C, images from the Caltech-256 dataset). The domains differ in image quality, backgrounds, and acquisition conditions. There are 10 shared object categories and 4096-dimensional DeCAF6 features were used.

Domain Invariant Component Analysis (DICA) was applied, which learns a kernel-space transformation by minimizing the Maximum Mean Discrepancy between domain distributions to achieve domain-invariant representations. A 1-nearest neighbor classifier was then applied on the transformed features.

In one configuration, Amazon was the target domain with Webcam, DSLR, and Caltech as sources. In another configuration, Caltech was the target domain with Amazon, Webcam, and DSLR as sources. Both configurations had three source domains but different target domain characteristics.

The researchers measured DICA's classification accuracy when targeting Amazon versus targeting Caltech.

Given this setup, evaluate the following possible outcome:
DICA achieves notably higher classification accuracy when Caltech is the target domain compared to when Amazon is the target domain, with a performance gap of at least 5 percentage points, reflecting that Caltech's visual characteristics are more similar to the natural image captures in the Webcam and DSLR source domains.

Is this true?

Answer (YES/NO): NO